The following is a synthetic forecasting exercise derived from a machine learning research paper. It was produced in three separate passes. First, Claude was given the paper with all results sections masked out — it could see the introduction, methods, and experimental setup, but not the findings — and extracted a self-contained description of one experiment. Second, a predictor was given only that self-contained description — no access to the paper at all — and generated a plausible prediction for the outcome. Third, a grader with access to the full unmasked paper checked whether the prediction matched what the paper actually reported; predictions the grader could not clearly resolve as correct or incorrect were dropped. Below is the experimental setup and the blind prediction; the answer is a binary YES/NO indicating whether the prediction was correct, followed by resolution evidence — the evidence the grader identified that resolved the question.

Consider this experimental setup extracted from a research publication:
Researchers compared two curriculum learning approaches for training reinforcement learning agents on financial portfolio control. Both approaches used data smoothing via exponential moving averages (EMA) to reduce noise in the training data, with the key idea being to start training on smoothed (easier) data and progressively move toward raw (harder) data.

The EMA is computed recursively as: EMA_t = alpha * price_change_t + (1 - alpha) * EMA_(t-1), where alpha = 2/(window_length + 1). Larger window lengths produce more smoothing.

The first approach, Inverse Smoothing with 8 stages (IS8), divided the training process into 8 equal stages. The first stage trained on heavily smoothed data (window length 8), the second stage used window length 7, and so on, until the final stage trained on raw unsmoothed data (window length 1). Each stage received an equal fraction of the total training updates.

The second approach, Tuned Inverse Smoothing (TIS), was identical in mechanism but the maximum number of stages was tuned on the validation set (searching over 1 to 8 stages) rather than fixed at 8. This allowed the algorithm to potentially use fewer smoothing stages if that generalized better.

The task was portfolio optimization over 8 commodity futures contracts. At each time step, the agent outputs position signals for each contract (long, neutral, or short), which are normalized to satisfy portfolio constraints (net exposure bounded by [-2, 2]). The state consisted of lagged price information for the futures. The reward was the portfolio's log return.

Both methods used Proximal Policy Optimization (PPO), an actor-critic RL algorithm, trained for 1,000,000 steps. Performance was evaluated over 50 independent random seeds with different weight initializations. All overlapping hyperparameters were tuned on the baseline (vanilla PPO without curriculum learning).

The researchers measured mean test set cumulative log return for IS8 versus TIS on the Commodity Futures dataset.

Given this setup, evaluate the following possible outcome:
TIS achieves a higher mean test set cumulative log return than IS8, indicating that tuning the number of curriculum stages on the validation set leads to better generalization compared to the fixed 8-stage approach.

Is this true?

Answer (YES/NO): NO